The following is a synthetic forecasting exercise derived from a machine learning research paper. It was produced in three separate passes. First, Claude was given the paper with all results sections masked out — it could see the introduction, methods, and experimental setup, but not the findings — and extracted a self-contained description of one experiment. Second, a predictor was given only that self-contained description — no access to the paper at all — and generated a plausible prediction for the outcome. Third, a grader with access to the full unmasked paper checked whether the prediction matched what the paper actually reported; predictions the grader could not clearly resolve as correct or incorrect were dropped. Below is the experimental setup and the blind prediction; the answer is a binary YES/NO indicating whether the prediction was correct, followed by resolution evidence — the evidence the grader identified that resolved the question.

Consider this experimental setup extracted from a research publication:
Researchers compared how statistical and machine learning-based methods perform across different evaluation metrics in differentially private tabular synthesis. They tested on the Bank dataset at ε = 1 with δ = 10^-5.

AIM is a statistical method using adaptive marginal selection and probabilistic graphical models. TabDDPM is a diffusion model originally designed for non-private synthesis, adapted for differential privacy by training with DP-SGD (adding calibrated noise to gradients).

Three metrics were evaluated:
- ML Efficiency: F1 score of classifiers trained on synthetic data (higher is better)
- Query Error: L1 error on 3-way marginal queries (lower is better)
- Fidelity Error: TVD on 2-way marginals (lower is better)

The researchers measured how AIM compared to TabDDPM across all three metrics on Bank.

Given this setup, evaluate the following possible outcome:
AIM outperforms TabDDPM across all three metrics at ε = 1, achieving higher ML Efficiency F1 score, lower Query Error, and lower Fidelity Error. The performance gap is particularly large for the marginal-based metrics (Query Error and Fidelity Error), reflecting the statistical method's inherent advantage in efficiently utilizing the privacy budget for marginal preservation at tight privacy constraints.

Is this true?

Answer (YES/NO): YES